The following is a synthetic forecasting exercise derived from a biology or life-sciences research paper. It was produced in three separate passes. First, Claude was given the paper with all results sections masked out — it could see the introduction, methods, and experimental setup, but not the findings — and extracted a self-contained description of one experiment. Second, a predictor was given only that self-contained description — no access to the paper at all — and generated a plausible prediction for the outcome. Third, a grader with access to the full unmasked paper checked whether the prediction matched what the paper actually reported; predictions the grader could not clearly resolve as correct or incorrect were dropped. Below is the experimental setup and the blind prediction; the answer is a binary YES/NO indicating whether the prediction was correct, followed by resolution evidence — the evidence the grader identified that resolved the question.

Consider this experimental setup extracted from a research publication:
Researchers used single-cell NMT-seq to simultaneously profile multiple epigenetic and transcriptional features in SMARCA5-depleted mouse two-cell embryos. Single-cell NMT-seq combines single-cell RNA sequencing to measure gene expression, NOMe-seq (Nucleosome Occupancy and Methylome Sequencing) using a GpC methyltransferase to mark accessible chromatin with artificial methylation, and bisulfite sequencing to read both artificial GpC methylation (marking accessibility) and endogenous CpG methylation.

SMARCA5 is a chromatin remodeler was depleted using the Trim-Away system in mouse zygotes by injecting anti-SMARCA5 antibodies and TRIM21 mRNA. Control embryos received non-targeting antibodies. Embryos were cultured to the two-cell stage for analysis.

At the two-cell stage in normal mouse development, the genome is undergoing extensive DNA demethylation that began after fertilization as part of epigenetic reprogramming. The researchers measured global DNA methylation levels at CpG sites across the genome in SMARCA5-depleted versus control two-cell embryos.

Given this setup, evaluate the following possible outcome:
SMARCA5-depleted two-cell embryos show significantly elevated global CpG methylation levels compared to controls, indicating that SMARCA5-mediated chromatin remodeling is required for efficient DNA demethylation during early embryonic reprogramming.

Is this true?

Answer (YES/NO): NO